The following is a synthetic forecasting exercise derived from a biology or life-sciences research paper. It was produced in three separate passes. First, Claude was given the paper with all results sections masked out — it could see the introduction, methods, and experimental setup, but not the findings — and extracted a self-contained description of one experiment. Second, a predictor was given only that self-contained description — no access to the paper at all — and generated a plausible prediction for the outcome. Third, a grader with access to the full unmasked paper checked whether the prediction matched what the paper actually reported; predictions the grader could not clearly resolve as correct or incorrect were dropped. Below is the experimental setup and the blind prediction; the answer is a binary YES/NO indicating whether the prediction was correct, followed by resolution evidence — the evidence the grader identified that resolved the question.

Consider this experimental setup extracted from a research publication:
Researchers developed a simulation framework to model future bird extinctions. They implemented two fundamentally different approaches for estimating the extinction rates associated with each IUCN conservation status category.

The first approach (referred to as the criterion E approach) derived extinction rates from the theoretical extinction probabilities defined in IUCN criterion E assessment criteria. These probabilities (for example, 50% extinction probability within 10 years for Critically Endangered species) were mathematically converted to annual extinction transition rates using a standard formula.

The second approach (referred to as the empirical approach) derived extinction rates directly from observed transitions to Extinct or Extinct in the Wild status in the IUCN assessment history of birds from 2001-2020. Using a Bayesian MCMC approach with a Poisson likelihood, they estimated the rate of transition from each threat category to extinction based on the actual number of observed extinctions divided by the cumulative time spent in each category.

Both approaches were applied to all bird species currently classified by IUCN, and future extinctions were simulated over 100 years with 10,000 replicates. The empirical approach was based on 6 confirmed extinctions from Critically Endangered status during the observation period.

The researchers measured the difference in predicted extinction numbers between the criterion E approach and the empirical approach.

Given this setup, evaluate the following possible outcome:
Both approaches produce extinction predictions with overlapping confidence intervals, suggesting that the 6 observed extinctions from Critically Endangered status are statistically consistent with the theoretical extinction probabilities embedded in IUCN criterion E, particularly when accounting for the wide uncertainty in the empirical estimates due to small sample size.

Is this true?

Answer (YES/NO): NO